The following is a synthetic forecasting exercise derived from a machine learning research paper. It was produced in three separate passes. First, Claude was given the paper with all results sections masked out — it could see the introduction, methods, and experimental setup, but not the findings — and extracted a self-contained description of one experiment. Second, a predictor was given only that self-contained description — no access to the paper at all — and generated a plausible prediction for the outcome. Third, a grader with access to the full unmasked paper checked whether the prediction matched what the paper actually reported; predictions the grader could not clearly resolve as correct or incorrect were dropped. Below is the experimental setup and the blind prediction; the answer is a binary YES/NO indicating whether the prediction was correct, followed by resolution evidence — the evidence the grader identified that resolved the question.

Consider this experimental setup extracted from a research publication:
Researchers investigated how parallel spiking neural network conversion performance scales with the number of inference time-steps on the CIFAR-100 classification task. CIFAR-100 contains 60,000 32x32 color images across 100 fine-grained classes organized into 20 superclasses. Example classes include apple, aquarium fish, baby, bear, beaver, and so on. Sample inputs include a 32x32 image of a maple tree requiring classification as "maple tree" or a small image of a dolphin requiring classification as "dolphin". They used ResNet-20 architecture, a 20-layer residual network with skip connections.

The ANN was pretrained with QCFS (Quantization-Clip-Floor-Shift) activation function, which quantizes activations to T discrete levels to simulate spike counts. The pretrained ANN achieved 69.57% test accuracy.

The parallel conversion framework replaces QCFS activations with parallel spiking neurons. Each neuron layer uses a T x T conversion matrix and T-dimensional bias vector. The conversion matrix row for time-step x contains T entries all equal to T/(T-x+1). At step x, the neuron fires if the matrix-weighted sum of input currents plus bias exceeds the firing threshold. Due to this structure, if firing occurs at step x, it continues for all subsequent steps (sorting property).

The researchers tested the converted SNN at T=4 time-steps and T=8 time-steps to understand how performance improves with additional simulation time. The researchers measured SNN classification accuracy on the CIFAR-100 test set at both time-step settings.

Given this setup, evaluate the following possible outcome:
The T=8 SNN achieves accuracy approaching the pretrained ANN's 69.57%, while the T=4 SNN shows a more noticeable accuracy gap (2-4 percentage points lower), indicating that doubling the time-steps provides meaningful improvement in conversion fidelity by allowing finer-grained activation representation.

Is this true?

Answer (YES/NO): NO